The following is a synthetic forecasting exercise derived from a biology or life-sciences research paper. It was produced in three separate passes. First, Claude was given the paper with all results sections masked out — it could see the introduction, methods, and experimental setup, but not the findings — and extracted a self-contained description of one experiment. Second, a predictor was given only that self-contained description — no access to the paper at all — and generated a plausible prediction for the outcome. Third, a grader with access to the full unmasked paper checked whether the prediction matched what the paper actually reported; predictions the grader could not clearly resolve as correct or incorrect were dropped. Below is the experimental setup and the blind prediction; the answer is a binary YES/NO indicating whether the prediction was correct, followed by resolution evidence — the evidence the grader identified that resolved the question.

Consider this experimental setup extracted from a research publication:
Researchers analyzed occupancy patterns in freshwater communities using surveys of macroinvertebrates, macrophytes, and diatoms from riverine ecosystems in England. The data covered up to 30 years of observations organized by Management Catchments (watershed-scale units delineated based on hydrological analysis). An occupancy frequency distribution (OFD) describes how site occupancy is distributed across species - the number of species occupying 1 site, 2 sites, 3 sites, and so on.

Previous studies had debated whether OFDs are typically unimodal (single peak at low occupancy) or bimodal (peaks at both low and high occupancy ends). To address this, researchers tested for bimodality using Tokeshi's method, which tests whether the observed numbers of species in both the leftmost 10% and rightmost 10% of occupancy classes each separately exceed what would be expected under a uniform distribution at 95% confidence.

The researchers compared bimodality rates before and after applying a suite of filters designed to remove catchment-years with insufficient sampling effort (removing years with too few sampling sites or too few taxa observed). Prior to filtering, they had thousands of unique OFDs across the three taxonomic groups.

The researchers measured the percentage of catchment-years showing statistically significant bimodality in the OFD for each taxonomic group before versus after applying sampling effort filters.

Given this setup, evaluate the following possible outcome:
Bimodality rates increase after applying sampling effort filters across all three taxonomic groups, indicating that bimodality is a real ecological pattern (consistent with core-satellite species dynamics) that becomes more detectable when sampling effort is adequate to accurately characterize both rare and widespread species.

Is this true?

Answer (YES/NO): NO